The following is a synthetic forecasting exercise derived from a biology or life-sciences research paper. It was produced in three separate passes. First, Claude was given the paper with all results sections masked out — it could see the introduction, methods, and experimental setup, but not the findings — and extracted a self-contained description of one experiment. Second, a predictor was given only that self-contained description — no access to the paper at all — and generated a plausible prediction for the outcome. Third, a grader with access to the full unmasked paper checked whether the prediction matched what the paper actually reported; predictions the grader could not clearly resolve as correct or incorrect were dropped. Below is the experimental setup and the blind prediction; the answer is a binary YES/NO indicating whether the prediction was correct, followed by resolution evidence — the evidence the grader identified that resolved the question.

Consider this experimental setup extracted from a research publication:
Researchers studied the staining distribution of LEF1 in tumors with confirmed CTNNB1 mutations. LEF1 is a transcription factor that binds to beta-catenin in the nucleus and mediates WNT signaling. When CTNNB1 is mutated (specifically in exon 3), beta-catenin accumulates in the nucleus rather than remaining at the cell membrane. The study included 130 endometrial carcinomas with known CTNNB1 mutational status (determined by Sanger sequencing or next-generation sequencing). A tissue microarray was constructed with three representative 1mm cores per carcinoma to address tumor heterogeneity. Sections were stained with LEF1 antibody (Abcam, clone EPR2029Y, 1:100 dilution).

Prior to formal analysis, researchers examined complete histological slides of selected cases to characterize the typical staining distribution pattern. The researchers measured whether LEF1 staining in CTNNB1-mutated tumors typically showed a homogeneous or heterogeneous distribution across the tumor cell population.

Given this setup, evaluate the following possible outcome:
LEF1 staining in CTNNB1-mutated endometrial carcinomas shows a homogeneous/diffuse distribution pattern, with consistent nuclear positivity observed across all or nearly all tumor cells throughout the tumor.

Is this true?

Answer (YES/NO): YES